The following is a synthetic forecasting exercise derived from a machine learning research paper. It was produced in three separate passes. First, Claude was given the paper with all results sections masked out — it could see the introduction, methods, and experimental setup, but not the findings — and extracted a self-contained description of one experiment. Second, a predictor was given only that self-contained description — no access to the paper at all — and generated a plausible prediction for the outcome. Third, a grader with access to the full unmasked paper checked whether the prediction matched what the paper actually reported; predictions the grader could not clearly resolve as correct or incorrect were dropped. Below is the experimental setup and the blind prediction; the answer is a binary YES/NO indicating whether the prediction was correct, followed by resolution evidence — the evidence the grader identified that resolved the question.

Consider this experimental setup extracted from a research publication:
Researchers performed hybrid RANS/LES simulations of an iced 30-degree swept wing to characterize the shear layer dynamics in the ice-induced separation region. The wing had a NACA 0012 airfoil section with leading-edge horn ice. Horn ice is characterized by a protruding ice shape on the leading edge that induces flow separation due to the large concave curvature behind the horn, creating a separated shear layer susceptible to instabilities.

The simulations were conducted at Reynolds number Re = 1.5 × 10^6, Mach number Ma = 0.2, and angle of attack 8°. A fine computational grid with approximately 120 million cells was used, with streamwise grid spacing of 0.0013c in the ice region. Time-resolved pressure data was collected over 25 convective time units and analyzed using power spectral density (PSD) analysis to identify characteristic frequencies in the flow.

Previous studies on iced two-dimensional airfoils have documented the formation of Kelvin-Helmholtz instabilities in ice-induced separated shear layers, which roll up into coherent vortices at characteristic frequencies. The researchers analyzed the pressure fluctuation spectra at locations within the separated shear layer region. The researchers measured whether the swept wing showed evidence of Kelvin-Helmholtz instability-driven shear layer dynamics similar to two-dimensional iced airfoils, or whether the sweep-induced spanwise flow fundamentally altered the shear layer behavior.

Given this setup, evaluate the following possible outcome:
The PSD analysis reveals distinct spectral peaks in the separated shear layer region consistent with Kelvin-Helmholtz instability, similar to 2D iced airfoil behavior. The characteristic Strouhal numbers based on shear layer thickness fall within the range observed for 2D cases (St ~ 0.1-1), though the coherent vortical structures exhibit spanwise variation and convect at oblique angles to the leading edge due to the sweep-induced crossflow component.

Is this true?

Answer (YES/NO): YES